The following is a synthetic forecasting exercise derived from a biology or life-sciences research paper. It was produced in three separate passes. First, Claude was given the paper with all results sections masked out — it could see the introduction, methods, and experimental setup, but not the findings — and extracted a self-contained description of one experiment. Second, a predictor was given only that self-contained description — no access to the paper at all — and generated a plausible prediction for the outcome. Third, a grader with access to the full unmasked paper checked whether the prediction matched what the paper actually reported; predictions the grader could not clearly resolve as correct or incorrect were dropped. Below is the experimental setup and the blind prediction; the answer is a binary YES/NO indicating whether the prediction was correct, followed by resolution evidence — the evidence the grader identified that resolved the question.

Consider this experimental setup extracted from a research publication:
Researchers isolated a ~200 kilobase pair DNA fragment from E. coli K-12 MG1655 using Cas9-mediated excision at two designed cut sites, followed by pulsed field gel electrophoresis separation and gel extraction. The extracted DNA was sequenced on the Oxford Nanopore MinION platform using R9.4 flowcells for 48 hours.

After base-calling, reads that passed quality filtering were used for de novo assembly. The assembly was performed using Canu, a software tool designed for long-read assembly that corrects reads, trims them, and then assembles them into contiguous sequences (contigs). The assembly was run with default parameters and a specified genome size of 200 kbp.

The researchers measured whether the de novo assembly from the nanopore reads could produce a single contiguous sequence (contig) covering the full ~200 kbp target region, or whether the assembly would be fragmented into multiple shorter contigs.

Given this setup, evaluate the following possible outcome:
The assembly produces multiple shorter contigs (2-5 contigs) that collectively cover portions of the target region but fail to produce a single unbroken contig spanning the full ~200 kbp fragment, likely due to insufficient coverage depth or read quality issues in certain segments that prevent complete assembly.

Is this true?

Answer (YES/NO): NO